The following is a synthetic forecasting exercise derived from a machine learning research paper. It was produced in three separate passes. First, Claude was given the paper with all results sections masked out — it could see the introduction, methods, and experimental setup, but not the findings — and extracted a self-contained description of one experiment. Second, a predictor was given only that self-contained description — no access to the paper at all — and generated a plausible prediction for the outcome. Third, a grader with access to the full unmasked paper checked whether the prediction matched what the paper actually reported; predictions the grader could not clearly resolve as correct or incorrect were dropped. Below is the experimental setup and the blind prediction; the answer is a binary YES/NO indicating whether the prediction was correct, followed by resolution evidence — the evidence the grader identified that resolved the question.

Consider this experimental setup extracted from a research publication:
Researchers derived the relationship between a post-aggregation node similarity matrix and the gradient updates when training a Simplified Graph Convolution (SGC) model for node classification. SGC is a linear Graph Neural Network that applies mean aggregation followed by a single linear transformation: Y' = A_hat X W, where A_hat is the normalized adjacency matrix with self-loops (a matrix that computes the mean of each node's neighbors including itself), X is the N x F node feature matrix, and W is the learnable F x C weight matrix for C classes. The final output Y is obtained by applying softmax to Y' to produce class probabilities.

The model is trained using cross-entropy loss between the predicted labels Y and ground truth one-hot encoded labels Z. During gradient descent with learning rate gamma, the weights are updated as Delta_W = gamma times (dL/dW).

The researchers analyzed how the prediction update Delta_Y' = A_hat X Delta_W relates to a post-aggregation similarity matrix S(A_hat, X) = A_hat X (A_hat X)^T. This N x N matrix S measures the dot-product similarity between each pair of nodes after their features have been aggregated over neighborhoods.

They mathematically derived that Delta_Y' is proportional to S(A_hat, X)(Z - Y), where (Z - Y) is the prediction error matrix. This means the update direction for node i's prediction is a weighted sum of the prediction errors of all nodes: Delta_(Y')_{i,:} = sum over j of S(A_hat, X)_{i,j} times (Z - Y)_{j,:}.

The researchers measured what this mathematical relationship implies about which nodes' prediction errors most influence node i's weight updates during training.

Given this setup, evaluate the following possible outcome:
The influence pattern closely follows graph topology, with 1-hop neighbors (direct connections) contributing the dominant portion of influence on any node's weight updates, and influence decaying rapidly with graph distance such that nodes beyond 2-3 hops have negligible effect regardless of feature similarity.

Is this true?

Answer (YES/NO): NO